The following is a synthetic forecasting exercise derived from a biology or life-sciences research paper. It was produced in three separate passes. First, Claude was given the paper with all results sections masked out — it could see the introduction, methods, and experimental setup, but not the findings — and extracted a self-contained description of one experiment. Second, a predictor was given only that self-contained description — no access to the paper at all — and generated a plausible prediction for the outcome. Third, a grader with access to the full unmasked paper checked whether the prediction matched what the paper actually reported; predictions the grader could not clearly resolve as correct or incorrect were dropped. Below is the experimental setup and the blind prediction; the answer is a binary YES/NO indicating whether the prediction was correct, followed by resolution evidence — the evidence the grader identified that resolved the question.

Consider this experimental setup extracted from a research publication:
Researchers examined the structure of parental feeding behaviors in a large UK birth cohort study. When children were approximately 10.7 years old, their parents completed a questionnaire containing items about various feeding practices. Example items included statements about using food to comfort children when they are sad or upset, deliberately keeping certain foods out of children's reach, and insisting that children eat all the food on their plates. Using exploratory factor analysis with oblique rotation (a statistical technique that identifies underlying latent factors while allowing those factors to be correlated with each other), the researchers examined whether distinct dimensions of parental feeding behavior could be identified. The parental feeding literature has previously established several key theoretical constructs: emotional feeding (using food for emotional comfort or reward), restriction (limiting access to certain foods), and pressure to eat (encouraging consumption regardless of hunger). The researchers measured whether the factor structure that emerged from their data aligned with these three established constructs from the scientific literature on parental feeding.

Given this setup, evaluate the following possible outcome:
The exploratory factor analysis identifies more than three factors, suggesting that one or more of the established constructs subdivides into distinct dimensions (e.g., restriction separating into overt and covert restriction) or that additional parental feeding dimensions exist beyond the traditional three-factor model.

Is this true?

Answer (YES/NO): NO